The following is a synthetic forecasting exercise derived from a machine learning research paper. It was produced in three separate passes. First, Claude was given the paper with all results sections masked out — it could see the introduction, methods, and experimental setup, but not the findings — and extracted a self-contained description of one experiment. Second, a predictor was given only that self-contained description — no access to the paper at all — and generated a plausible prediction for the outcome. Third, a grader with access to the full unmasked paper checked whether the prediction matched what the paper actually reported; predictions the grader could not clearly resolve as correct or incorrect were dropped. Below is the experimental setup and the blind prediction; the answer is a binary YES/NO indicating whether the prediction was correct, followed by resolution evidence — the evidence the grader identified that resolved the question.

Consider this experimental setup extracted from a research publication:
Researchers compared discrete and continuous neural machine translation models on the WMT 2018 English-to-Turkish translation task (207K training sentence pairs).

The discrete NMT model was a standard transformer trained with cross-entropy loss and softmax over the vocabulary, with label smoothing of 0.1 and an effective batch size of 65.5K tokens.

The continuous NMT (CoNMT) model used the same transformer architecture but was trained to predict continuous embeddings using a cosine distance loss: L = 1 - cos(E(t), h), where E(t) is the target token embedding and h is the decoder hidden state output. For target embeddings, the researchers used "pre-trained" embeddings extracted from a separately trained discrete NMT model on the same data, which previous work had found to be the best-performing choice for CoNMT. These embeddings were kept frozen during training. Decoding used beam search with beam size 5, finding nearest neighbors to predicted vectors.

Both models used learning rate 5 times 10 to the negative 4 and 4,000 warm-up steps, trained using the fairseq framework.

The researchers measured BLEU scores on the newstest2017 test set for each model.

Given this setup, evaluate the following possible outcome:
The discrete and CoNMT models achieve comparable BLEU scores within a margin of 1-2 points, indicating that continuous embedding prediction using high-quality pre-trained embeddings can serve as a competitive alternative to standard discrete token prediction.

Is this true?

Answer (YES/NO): YES